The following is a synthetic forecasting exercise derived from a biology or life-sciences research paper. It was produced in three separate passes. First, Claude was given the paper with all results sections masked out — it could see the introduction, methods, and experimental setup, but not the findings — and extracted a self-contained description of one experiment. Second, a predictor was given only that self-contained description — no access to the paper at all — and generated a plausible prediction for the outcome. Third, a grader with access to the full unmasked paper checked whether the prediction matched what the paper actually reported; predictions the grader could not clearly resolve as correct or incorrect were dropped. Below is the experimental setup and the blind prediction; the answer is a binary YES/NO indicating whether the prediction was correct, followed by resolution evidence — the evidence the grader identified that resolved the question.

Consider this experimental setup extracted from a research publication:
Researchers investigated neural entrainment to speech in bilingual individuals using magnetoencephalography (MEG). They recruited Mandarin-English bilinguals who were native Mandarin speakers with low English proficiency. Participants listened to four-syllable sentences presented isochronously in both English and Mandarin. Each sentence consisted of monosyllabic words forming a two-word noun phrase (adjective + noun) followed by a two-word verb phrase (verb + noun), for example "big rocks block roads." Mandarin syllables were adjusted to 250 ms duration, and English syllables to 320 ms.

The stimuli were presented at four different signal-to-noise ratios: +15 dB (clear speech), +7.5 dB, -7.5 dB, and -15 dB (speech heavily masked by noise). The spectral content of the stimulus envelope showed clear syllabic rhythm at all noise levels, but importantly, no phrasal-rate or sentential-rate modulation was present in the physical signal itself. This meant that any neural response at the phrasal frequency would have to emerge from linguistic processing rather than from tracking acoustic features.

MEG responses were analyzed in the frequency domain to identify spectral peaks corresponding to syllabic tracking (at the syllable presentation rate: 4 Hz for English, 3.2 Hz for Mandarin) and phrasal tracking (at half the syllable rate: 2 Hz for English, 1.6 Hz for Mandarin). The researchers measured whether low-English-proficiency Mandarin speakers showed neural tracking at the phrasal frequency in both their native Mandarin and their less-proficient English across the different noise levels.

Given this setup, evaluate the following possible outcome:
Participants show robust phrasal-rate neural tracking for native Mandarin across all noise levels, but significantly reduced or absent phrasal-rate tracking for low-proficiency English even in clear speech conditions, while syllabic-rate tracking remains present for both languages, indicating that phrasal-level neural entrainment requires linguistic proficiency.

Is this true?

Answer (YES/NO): NO